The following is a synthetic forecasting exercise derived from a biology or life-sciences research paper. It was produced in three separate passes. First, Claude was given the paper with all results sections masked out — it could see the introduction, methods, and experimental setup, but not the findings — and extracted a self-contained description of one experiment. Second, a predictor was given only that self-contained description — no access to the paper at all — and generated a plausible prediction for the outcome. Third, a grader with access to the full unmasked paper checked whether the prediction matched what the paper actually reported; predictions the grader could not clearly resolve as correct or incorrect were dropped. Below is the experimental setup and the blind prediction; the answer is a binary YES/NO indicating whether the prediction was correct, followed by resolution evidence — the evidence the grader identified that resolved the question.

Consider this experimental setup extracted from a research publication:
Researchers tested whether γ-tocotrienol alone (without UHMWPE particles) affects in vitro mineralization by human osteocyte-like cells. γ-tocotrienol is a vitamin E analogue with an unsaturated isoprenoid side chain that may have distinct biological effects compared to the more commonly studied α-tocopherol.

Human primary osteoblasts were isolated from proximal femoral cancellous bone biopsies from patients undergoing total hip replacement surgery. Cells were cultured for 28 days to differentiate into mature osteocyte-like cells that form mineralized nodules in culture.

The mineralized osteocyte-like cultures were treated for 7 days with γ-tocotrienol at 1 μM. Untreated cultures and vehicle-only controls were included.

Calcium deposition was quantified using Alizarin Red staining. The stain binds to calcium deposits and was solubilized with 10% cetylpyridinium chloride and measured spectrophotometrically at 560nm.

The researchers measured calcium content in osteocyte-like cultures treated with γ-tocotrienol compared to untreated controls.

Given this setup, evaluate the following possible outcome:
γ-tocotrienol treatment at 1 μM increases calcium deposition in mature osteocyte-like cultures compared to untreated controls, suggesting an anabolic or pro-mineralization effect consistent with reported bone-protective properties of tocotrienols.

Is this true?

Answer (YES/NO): NO